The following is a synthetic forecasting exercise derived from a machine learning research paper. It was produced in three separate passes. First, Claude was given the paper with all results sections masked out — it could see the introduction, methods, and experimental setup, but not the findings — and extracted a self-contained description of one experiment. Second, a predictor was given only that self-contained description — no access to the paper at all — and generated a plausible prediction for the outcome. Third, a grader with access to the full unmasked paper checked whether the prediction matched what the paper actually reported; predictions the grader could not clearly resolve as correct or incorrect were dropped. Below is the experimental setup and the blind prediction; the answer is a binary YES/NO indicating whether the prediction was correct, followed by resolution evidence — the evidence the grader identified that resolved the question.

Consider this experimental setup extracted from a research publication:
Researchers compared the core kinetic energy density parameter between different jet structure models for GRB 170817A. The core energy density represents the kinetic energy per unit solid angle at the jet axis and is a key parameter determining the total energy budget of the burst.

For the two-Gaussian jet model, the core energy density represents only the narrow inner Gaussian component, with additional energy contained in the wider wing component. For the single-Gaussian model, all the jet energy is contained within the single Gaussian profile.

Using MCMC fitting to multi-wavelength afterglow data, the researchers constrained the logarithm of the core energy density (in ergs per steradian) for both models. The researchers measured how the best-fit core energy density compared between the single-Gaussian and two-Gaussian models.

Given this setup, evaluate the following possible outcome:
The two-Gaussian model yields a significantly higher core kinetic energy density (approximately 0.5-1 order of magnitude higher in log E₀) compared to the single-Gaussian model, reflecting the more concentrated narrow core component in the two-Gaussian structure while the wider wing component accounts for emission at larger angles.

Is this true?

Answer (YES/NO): NO